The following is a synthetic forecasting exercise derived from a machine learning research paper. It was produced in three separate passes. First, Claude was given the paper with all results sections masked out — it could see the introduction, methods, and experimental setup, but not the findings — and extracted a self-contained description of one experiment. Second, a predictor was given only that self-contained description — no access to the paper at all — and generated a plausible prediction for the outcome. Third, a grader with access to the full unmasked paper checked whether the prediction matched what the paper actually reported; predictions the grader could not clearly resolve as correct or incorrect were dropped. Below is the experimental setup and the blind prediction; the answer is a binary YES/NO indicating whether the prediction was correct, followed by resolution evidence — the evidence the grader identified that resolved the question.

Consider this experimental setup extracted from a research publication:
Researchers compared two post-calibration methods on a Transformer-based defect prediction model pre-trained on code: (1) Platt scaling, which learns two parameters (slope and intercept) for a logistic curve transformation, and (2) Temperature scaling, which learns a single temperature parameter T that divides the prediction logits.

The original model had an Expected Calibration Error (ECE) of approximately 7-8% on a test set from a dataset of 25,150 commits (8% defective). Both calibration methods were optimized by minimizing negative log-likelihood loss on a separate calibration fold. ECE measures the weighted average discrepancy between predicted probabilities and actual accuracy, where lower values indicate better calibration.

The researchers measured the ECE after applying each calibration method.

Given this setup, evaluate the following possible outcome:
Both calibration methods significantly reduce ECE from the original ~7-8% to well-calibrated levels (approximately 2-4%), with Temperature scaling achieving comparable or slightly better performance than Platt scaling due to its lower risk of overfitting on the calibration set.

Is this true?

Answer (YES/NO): NO